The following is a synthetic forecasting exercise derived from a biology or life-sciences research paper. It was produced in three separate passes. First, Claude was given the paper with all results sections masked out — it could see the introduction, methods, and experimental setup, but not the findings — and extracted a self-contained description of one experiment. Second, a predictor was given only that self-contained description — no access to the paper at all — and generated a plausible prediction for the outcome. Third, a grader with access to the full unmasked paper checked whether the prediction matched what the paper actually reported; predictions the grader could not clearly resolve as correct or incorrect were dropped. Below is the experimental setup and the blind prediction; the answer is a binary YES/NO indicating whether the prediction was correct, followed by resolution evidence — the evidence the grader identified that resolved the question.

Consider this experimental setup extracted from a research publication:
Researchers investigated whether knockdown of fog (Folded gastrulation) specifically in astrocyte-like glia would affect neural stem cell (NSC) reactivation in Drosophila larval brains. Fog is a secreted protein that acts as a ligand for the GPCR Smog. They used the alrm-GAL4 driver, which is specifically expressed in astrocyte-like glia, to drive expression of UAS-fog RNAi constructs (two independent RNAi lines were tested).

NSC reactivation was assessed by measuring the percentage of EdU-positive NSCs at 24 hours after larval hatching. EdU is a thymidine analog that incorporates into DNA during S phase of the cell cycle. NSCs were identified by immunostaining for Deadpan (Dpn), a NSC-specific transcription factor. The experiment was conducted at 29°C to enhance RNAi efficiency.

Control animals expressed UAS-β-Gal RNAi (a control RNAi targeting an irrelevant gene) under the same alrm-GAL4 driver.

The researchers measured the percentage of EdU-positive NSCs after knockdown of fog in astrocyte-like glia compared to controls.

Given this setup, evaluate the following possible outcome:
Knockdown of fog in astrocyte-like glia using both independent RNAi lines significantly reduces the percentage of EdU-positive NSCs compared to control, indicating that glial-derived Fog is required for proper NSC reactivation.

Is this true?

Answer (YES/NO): YES